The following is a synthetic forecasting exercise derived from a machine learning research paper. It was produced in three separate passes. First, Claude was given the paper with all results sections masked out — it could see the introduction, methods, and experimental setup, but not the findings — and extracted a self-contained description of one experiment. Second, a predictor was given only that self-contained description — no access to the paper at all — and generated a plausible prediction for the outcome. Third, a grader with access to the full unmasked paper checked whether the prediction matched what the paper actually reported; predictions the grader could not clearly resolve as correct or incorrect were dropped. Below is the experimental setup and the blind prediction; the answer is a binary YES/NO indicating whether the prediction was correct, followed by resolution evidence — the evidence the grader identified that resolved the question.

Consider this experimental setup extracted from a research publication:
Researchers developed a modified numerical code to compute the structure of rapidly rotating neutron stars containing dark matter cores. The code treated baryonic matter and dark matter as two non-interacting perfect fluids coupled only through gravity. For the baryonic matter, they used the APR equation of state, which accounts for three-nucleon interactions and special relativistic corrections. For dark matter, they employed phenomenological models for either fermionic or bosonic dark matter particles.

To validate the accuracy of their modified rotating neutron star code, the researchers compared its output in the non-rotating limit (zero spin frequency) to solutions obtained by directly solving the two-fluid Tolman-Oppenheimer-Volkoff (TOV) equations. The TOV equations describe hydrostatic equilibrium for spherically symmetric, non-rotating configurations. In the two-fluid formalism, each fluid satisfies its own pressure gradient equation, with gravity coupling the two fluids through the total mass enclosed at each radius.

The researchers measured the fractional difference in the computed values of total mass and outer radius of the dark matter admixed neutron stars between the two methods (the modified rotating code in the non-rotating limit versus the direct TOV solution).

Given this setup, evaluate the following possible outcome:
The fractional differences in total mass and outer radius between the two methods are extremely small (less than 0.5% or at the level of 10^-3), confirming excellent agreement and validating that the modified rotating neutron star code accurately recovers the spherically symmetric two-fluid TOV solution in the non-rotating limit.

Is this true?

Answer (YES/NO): YES